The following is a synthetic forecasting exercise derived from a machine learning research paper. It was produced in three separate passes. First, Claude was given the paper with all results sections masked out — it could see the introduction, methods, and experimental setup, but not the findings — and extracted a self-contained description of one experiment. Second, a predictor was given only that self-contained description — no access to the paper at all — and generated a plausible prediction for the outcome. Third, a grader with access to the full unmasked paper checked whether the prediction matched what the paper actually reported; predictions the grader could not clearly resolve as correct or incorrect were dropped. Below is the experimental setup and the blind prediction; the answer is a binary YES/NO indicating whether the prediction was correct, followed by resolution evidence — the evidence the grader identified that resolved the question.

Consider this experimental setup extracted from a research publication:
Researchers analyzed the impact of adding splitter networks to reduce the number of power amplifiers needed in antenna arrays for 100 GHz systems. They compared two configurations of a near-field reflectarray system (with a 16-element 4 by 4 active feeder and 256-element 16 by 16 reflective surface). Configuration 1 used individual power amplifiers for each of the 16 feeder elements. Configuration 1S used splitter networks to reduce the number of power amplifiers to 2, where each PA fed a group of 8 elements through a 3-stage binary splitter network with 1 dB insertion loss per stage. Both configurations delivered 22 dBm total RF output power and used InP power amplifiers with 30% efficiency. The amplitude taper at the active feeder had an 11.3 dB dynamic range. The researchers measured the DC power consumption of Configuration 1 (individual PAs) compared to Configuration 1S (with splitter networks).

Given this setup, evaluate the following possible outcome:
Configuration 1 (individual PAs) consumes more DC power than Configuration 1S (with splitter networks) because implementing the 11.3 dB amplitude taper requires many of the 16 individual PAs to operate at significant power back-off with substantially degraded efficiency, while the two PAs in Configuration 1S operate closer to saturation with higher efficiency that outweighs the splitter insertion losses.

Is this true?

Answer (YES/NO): NO